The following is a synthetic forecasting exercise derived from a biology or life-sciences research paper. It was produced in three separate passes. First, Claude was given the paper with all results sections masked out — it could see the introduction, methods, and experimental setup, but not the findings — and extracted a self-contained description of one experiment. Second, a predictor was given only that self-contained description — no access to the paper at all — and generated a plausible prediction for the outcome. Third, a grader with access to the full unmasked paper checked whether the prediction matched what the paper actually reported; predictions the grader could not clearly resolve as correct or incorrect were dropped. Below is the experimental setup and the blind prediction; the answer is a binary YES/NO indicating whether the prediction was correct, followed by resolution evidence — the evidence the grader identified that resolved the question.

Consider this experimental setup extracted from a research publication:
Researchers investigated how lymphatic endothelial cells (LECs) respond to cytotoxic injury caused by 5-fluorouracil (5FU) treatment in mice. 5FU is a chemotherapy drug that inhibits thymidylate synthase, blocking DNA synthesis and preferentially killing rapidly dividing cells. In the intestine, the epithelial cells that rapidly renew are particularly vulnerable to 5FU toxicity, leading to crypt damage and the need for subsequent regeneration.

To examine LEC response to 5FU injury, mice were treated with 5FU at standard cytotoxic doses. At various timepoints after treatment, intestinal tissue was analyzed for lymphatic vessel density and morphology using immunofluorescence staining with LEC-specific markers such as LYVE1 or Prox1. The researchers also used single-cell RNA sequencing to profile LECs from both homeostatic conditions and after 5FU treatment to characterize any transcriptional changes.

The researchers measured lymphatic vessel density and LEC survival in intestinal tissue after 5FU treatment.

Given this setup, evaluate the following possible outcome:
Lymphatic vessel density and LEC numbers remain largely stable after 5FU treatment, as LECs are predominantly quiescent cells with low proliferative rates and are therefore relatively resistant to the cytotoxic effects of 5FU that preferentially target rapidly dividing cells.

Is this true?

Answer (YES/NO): YES